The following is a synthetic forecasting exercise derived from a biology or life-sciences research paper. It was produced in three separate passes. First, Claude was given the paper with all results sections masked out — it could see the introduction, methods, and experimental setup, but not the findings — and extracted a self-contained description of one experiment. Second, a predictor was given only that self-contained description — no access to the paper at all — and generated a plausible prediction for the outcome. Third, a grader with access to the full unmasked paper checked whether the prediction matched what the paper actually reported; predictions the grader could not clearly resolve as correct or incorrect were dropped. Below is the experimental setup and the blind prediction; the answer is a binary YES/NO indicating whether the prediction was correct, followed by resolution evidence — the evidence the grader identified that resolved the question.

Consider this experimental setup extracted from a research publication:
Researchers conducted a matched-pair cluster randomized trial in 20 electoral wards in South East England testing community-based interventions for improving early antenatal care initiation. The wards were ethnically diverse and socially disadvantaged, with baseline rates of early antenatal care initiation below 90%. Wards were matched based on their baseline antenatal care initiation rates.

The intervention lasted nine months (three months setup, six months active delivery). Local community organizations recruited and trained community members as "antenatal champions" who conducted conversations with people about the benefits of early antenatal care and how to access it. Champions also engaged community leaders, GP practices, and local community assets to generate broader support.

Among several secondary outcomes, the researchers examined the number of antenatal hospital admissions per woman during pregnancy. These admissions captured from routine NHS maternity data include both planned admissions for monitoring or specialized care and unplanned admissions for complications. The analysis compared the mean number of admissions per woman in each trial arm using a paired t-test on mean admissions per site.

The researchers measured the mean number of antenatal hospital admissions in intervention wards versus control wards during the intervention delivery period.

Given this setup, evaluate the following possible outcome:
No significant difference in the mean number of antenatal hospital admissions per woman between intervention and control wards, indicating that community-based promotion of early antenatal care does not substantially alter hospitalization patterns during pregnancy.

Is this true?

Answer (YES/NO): NO